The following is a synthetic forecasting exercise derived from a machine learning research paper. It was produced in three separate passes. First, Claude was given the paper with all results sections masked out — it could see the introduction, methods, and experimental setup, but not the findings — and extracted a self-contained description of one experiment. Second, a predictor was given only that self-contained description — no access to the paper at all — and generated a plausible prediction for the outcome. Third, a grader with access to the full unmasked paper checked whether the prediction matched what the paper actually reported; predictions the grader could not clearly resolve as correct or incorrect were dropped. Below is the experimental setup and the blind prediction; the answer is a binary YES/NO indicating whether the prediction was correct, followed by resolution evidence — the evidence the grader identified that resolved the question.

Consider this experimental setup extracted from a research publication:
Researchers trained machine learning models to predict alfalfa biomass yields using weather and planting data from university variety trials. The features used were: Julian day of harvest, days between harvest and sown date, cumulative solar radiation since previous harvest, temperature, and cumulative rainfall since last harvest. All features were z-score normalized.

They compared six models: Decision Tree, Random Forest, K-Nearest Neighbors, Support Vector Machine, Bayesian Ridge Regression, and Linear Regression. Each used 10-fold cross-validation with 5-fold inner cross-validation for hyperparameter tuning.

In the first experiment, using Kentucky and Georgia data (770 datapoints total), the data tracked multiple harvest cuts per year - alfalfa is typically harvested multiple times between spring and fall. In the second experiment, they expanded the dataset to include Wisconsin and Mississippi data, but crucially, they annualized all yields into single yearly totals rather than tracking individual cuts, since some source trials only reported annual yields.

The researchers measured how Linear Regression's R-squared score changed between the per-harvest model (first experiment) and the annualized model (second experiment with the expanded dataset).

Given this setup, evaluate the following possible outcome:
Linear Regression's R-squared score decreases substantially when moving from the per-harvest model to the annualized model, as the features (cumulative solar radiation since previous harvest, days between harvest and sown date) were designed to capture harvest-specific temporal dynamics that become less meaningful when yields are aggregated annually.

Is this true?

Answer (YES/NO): YES